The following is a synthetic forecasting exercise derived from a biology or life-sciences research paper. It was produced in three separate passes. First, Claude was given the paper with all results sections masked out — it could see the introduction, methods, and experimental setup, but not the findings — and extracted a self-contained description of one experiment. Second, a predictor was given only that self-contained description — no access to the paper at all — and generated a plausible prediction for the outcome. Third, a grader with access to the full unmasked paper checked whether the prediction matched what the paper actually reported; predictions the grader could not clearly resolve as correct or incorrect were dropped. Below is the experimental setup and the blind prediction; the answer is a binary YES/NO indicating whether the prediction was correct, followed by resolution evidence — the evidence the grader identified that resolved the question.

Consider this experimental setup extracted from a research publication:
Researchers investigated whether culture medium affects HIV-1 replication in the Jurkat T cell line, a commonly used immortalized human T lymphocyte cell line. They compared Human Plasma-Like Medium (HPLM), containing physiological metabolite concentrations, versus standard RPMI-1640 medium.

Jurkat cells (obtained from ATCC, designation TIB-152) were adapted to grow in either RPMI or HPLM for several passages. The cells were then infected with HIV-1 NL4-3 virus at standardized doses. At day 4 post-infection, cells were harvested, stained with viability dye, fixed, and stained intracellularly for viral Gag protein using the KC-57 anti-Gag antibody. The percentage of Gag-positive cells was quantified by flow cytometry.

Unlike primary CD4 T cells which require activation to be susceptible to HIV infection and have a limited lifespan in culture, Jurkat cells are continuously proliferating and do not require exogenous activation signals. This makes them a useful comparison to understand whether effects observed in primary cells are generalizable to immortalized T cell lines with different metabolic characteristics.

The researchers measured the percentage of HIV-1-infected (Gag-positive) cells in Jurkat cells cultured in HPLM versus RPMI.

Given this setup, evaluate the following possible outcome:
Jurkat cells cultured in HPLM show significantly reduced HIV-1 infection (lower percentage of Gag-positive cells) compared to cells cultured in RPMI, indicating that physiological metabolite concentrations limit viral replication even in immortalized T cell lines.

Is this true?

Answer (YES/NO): NO